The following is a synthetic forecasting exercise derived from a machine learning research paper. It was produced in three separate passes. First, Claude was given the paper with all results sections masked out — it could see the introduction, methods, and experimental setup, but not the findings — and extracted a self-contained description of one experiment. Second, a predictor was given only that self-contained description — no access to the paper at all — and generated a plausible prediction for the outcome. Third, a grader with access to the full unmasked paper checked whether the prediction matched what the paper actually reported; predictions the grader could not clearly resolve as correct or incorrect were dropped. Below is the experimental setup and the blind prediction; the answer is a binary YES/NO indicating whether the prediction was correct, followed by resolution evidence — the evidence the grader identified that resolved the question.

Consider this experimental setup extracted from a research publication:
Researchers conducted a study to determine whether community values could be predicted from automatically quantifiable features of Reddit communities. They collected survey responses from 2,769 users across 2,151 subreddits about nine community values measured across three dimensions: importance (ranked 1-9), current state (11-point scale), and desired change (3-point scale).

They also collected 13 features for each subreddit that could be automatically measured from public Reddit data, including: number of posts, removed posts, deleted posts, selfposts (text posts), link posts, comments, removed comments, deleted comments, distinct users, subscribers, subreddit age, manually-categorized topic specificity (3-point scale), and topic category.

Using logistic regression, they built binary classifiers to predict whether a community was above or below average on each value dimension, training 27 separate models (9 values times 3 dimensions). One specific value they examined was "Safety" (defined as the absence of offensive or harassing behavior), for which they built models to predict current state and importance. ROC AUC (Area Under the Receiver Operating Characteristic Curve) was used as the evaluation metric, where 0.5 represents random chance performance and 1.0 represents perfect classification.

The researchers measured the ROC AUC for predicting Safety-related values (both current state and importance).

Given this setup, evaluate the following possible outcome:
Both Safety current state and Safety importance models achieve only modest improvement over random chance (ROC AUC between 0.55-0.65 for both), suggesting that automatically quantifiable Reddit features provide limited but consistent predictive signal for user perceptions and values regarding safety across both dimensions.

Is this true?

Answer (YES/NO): NO